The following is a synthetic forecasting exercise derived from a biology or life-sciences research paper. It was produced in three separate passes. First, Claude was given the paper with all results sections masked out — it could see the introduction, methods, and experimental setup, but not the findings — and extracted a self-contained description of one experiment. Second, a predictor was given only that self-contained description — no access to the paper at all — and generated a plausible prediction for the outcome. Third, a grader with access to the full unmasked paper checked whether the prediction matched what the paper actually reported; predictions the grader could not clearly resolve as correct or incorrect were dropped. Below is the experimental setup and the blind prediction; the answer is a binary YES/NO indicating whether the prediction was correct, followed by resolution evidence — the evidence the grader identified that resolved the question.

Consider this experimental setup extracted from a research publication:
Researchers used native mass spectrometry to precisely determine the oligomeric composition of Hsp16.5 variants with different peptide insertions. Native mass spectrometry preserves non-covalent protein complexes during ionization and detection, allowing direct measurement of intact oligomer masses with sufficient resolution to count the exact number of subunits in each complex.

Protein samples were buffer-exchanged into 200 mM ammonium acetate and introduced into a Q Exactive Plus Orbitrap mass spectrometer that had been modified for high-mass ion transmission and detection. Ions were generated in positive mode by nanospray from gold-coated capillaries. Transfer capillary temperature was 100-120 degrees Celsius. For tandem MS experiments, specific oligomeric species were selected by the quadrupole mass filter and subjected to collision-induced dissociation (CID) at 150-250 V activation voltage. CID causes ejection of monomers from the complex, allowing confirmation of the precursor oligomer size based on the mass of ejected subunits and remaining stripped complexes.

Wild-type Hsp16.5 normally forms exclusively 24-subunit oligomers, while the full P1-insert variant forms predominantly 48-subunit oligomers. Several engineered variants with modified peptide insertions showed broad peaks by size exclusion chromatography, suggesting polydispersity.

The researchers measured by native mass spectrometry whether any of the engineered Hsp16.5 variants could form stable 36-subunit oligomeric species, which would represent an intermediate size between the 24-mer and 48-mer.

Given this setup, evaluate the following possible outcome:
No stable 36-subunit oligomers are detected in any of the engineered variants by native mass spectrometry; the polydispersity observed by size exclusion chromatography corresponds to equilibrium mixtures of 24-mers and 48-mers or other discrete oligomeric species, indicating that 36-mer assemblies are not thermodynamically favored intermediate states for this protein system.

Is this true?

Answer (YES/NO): NO